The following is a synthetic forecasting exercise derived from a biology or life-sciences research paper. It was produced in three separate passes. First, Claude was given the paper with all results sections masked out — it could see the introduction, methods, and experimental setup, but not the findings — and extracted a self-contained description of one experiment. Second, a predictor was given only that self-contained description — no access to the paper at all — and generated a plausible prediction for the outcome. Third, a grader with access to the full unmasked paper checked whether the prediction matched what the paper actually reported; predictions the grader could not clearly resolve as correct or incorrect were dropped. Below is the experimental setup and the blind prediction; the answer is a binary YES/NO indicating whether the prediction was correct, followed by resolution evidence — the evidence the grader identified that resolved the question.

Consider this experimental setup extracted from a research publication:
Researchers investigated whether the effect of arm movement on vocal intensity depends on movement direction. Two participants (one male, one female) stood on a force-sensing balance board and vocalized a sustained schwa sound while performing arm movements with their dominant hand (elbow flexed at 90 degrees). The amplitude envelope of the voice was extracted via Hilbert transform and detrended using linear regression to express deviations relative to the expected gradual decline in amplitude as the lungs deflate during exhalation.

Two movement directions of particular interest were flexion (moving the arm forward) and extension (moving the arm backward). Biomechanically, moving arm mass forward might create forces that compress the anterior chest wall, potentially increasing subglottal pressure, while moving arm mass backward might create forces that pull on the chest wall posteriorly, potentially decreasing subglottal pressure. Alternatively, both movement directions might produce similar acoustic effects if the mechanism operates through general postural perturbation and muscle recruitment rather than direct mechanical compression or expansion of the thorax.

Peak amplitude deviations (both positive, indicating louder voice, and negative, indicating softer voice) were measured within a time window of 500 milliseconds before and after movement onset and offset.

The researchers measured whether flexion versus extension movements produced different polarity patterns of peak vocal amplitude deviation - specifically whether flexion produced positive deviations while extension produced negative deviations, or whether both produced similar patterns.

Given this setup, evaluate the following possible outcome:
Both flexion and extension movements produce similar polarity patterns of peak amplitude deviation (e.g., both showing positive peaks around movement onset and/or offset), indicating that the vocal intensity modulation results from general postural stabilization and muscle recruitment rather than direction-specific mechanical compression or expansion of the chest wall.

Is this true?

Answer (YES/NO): YES